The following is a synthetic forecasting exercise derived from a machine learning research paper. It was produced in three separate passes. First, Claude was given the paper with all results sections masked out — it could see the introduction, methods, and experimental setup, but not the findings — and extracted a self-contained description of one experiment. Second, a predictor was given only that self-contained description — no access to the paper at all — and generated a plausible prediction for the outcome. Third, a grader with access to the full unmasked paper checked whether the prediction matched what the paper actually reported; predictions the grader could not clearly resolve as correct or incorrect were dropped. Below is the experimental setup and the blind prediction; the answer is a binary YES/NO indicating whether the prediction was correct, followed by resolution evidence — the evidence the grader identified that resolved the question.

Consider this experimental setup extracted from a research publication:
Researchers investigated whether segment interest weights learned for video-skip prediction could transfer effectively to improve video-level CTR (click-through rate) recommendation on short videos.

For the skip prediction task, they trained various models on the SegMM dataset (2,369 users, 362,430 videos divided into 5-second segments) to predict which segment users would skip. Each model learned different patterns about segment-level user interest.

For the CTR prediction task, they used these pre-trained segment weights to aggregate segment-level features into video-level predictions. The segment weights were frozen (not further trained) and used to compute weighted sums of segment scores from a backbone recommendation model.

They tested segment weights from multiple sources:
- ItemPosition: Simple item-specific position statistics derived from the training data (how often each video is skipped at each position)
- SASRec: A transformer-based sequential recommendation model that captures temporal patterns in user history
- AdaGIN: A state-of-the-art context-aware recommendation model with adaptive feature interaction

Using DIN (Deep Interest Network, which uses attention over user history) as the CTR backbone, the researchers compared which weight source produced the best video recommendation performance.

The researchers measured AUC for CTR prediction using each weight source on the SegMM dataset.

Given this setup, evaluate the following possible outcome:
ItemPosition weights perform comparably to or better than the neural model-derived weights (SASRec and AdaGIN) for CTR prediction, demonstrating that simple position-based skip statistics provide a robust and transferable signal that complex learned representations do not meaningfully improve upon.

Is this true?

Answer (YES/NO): NO